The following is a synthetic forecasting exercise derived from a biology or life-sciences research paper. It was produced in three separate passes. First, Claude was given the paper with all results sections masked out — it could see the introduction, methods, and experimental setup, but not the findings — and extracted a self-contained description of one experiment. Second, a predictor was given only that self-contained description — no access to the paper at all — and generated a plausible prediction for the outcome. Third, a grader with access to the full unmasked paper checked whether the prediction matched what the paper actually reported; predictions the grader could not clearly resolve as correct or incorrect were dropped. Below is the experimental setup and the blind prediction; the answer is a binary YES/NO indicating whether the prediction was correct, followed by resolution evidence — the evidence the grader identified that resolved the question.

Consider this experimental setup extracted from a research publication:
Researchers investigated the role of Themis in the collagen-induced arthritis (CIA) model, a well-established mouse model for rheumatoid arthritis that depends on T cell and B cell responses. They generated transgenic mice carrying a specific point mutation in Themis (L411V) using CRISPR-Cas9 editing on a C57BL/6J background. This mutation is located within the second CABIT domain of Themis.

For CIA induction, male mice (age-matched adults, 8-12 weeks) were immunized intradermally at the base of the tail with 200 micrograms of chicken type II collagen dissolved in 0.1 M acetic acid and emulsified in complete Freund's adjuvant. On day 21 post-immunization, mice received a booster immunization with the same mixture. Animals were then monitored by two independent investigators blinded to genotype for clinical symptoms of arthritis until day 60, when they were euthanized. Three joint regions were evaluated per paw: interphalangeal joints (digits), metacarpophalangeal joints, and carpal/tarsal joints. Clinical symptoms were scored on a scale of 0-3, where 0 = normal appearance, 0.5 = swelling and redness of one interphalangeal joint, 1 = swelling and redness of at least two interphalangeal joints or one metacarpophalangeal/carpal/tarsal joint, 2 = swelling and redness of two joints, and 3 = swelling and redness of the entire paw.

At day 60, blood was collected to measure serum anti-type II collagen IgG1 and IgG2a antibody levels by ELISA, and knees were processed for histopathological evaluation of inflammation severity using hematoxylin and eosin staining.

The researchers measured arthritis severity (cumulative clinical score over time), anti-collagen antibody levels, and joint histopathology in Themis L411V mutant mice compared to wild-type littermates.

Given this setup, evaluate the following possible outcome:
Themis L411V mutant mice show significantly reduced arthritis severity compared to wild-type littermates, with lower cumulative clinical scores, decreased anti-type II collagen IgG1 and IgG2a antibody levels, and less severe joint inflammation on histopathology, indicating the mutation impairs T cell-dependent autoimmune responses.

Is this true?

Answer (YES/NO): NO